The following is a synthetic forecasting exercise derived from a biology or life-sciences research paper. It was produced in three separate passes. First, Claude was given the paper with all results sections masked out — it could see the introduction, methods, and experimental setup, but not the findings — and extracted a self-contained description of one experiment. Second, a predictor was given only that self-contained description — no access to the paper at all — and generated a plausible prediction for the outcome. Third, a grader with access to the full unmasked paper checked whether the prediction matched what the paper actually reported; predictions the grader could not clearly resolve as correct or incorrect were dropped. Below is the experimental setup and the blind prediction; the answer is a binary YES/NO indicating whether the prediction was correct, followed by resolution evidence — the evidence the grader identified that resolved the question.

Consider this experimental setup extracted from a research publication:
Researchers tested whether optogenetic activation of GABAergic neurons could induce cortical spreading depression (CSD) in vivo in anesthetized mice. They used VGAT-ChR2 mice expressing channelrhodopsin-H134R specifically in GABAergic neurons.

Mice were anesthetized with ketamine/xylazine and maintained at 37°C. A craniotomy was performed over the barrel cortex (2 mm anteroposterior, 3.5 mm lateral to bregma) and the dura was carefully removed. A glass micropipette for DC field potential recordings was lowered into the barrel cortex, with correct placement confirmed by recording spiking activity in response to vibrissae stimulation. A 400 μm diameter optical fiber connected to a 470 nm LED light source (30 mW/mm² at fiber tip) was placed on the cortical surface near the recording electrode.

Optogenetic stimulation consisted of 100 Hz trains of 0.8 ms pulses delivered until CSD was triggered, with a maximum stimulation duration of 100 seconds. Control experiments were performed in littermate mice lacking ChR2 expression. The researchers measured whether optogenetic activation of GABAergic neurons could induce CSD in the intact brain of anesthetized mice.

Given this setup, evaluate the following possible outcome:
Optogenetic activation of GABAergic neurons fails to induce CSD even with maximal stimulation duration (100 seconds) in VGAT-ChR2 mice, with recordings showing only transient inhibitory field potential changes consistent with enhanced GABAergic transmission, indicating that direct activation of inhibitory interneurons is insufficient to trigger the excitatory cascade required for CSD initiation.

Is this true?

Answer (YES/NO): NO